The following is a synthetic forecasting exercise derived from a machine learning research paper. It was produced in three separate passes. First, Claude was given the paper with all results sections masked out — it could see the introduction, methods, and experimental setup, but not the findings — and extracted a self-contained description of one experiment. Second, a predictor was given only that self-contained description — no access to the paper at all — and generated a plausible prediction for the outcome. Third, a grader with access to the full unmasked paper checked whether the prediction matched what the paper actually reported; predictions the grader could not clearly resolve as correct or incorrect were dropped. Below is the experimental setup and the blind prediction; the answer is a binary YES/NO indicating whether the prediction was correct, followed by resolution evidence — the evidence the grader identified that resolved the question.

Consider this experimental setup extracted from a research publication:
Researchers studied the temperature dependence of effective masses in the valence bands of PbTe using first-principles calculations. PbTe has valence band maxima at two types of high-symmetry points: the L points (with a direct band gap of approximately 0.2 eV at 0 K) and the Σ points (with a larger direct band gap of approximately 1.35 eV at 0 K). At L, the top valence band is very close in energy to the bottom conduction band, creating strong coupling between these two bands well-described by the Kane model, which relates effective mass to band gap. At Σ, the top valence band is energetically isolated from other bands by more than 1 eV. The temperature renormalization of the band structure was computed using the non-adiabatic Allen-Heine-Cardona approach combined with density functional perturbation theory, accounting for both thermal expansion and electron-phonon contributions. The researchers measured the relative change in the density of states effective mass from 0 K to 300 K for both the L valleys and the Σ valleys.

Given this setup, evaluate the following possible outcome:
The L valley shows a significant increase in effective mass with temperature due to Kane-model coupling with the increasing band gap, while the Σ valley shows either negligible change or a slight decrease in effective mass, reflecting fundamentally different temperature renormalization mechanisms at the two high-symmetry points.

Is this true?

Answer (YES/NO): NO